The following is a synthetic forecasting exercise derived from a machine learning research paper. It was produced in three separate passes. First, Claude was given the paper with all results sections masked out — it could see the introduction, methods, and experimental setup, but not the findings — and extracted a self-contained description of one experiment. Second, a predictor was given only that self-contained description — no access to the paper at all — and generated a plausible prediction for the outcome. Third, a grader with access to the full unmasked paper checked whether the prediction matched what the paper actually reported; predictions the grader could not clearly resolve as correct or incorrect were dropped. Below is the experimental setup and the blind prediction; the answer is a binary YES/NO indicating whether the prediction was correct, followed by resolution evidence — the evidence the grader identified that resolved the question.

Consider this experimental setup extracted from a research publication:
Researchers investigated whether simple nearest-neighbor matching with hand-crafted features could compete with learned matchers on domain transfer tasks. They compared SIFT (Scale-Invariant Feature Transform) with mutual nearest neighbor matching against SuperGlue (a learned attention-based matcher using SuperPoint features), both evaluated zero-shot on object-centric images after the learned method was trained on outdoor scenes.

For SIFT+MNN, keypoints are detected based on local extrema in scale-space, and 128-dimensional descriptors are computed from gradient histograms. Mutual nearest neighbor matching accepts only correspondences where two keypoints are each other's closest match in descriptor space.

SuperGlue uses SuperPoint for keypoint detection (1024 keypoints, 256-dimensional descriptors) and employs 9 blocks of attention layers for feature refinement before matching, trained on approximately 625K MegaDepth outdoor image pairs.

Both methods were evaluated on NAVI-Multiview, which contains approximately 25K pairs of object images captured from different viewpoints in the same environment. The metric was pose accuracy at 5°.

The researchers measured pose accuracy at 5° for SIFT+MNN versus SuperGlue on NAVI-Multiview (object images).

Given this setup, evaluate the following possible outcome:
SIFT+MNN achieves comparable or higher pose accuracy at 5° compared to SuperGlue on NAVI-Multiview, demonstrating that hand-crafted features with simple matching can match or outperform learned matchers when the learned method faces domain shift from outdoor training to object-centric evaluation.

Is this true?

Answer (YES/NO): NO